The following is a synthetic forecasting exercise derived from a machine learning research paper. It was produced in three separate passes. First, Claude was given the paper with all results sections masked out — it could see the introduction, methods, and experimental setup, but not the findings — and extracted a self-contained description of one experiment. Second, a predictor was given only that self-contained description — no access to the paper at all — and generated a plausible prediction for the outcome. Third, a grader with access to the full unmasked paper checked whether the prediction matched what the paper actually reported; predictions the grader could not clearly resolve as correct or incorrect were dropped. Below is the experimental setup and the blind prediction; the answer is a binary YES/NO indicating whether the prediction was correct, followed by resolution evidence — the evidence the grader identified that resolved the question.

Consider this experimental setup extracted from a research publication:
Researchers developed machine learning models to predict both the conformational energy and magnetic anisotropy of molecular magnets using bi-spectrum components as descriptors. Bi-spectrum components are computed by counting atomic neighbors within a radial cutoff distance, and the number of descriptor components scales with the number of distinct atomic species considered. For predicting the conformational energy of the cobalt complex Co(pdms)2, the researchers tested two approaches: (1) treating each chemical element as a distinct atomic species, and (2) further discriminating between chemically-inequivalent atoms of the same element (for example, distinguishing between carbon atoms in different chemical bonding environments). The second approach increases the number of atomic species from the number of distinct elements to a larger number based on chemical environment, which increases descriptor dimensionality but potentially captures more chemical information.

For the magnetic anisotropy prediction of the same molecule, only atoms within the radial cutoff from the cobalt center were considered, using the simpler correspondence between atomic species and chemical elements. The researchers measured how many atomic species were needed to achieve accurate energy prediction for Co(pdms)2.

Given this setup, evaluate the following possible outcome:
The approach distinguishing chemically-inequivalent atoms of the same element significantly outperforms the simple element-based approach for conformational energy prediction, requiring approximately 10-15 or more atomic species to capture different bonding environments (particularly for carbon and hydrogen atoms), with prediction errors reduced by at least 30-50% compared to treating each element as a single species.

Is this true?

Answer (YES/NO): NO